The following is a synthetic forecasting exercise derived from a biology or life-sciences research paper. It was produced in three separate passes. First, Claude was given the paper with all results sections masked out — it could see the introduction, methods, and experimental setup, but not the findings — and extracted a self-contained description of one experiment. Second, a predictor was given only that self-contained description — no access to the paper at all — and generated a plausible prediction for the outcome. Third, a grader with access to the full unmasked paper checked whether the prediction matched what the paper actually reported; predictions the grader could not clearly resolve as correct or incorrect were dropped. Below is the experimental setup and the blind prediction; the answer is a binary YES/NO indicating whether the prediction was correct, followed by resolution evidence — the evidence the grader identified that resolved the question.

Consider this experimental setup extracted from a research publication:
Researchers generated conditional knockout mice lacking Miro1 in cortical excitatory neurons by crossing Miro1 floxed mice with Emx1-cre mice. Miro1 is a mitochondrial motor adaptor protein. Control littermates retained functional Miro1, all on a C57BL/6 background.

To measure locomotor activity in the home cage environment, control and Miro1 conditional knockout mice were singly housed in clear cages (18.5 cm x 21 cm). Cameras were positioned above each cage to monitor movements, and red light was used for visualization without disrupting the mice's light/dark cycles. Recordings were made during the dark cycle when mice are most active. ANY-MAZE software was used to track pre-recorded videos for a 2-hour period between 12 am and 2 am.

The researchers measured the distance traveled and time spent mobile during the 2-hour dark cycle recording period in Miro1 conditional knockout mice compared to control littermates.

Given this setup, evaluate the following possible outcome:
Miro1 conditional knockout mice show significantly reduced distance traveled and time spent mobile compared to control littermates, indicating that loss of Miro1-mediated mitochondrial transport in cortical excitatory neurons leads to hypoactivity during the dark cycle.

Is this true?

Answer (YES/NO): NO